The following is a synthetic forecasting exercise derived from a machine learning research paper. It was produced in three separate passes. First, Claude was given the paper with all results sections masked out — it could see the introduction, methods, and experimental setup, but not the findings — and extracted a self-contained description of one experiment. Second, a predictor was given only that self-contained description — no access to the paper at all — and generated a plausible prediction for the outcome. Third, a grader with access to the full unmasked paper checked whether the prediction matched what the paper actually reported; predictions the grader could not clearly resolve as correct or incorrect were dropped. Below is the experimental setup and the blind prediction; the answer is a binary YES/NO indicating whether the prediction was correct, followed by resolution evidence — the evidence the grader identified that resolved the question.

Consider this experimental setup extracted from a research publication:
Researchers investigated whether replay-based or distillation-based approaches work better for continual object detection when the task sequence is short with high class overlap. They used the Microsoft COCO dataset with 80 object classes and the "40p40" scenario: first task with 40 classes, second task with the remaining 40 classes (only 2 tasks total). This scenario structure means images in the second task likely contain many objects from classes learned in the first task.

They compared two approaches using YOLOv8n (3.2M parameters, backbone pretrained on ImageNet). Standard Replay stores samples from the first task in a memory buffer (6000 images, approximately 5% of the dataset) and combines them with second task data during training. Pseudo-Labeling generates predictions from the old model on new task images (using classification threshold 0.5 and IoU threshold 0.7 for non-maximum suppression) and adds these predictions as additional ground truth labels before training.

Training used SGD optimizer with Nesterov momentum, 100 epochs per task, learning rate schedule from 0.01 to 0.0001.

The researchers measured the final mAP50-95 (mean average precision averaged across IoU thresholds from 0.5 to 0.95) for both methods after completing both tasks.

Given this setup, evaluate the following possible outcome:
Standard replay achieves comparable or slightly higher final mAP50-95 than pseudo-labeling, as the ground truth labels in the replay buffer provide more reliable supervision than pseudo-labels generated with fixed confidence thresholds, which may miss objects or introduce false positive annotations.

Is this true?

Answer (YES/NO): NO